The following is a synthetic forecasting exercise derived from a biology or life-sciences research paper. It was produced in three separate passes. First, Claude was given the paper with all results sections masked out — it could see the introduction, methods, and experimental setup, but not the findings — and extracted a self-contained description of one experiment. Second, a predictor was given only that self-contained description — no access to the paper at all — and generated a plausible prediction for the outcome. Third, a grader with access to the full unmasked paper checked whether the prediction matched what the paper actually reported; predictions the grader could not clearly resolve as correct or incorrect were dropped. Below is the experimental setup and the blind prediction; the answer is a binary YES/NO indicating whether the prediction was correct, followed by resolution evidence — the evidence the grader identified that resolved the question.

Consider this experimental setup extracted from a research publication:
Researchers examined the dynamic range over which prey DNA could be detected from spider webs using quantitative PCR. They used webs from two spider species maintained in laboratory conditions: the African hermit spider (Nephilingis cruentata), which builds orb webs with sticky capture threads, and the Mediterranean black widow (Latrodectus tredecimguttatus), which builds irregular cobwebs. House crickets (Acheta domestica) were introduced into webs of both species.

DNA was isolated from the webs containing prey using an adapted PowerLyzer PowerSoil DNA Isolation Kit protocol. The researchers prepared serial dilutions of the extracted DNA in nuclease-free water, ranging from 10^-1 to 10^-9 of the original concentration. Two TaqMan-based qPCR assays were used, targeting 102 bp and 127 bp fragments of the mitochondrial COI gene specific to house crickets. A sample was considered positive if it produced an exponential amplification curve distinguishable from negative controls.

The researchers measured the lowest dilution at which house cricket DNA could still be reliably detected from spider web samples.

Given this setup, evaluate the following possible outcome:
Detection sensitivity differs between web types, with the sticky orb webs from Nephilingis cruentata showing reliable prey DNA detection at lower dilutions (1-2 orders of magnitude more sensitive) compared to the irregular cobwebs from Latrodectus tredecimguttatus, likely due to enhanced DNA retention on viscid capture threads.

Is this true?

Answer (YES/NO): NO